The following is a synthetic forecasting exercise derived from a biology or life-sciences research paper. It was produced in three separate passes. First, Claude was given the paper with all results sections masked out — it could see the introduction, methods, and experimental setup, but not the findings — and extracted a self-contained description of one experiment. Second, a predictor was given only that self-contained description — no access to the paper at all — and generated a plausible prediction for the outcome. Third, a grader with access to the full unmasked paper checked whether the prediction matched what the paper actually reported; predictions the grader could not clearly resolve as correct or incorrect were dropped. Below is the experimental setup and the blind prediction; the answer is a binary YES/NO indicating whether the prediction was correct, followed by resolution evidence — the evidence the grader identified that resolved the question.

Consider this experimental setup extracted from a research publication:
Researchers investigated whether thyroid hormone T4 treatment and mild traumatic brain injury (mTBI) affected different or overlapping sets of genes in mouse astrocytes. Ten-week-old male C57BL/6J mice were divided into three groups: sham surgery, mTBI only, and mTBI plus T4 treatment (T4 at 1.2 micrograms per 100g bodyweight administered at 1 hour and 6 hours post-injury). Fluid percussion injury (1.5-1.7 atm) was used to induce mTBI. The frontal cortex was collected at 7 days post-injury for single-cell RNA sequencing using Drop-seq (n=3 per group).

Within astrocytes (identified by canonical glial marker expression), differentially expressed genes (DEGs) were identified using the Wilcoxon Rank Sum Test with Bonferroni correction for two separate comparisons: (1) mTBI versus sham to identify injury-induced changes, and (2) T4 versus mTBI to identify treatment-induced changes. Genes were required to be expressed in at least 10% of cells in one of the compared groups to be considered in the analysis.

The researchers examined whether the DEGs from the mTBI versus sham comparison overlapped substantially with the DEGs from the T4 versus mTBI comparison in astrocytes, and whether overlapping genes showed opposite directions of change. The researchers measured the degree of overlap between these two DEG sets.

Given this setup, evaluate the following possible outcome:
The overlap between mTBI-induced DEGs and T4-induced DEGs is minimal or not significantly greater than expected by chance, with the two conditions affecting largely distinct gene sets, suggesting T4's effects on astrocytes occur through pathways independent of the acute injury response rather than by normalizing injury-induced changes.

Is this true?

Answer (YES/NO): NO